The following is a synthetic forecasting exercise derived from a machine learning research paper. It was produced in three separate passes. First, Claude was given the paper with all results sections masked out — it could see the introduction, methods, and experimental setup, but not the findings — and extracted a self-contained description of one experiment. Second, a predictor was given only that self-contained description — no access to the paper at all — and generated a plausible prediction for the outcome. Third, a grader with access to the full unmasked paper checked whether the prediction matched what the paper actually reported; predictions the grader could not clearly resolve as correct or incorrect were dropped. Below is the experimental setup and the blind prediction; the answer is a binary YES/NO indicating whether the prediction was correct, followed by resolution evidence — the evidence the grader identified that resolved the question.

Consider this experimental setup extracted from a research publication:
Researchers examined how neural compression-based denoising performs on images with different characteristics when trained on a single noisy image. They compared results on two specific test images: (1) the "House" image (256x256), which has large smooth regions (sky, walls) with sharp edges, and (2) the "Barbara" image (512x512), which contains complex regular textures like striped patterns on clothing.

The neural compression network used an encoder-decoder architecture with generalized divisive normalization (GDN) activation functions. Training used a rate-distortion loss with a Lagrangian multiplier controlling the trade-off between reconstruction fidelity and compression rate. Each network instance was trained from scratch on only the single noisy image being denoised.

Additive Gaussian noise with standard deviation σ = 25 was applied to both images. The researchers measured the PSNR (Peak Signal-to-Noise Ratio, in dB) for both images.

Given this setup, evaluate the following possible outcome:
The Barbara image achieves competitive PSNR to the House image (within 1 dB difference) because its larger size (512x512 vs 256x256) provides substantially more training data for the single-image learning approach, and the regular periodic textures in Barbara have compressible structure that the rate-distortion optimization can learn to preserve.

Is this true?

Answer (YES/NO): NO